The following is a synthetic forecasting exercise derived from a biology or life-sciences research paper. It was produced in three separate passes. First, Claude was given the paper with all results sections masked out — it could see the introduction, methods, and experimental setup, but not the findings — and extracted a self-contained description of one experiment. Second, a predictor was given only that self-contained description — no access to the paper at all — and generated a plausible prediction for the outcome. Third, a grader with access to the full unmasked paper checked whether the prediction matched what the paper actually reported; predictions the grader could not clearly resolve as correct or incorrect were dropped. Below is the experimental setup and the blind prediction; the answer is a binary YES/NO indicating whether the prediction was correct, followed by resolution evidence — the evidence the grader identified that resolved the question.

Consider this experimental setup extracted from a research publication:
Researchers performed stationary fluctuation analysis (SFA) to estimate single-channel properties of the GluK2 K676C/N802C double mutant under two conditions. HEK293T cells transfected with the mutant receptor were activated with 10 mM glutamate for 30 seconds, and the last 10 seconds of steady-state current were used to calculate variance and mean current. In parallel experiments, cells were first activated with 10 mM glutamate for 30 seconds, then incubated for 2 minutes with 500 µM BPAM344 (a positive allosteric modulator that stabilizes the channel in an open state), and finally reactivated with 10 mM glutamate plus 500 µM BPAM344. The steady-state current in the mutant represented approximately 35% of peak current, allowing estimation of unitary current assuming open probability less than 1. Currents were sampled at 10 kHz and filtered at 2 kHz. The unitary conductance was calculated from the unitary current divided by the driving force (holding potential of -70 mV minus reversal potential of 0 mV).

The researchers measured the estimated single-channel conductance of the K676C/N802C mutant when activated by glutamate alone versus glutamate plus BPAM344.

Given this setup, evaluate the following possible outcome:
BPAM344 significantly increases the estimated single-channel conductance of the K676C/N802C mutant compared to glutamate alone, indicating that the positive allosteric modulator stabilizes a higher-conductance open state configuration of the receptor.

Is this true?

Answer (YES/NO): NO